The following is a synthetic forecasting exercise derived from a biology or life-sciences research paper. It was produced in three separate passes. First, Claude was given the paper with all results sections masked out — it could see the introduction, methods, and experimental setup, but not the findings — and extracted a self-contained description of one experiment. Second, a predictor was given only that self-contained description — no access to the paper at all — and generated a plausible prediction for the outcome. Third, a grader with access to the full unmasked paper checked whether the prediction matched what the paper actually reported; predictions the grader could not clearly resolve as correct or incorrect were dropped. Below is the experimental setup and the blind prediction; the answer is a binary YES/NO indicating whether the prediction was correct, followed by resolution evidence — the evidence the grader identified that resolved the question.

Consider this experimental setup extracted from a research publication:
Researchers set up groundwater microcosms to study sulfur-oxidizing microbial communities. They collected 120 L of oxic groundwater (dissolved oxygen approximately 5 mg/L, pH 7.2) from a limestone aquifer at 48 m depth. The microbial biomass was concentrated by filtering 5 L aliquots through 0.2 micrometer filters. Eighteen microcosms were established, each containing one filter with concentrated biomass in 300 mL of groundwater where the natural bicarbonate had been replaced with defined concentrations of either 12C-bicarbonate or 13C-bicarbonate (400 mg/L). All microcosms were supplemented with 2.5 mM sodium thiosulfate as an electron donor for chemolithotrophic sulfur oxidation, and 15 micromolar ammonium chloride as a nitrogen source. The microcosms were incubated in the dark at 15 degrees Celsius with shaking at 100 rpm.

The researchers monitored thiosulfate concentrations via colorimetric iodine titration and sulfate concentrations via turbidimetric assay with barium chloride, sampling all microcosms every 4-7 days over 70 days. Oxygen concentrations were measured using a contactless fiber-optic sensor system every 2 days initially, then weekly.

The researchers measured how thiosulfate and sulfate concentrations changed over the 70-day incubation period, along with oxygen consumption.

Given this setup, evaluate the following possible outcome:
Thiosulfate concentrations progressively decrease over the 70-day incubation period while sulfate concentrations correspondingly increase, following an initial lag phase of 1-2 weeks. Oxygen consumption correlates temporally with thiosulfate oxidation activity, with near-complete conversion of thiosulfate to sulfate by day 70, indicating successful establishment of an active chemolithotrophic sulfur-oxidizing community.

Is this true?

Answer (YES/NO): NO